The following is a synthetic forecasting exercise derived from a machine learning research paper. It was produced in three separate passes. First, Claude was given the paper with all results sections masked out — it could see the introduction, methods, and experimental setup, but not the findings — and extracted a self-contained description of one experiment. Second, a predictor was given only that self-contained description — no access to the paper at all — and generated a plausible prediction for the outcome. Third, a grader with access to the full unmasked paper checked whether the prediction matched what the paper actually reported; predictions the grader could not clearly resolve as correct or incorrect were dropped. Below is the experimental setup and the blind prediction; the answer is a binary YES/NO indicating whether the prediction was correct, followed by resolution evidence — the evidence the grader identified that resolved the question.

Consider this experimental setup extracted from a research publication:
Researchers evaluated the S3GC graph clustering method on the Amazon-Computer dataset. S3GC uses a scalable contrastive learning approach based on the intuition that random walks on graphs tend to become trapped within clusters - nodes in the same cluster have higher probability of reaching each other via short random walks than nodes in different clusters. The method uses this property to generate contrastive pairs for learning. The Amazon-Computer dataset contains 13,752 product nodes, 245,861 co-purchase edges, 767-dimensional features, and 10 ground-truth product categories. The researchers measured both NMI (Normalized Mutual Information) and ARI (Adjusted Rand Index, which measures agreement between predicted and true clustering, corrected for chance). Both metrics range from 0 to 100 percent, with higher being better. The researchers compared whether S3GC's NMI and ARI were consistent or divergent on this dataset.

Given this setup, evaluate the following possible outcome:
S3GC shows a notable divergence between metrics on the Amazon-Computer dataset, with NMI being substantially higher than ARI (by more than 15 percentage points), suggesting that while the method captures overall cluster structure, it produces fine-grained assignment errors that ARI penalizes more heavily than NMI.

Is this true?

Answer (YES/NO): YES